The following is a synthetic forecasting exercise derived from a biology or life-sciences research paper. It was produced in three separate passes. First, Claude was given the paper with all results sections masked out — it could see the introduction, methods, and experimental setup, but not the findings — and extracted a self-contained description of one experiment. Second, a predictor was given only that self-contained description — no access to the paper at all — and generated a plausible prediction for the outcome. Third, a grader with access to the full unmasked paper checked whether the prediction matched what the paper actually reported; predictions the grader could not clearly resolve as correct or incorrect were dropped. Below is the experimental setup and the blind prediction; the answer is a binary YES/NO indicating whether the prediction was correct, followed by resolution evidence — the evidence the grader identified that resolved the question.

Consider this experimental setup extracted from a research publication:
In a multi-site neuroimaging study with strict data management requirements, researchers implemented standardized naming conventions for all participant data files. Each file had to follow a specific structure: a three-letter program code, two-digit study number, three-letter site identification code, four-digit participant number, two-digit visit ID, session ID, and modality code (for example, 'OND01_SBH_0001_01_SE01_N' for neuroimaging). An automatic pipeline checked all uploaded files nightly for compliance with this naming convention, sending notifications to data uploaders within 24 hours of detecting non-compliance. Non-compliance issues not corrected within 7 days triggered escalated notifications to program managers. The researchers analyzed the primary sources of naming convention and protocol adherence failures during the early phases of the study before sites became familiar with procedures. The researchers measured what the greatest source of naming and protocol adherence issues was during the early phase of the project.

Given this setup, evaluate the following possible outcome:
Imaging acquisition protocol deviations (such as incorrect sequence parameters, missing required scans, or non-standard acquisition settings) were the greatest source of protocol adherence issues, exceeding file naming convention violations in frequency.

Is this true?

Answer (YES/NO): NO